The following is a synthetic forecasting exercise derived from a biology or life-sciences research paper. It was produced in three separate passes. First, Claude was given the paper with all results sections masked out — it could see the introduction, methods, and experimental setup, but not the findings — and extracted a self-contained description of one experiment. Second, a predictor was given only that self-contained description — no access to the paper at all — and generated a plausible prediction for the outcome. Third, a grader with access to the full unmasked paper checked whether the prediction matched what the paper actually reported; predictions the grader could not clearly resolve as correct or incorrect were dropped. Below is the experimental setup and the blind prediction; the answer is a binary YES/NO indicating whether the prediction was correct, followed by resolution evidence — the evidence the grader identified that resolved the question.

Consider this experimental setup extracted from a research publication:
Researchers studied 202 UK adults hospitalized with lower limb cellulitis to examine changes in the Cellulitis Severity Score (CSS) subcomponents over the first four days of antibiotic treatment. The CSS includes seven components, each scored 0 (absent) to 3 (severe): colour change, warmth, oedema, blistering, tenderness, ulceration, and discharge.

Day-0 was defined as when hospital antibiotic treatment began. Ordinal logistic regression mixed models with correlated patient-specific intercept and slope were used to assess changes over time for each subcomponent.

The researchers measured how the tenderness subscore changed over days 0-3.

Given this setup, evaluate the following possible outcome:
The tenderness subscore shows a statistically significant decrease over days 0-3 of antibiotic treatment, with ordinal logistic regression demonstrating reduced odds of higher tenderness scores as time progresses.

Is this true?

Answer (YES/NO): NO